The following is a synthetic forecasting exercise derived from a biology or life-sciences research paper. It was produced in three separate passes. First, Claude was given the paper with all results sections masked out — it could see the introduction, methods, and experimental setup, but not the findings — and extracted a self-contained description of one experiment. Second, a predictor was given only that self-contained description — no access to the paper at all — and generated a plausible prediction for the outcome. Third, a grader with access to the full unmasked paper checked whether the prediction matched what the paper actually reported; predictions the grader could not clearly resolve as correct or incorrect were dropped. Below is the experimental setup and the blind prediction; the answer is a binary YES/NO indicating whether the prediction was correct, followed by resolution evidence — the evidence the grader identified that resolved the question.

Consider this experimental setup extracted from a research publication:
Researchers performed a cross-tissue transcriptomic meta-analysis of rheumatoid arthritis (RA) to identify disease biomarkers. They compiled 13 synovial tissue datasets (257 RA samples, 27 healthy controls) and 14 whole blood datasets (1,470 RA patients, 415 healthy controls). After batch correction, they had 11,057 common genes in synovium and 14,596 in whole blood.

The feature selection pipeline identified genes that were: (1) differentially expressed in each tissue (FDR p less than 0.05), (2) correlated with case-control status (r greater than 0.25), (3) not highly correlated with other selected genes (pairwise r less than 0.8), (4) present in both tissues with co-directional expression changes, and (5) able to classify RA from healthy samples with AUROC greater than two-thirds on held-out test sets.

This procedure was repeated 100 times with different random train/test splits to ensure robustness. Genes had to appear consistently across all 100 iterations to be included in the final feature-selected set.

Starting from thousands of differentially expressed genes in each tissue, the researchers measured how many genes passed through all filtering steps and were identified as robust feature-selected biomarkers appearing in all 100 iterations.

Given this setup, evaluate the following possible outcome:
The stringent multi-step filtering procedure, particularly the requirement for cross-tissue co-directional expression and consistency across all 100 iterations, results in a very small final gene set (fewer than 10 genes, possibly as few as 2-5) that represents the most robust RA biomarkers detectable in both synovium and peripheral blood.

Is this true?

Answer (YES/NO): NO